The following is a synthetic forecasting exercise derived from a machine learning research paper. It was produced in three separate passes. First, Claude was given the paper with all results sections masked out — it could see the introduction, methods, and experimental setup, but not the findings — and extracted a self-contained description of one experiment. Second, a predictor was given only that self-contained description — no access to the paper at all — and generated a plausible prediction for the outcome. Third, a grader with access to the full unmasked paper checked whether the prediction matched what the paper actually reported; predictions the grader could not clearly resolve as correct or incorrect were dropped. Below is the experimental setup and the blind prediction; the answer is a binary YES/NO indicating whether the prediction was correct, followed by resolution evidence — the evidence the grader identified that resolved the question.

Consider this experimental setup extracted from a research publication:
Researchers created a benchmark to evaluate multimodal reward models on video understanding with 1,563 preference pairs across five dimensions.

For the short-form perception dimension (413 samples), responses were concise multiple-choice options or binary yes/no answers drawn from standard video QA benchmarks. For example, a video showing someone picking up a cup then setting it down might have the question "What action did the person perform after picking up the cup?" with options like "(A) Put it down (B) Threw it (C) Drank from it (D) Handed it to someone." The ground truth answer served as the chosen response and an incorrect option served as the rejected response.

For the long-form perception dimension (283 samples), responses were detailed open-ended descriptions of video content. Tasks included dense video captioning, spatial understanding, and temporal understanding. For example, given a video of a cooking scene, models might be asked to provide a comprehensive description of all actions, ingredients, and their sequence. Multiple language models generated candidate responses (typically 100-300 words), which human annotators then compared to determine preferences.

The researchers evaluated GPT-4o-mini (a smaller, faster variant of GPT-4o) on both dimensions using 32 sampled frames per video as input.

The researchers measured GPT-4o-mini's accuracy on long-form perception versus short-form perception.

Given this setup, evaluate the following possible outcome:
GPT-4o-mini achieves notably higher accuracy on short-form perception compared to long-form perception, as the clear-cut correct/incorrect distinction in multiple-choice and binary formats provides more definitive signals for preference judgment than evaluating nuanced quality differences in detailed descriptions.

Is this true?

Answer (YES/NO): NO